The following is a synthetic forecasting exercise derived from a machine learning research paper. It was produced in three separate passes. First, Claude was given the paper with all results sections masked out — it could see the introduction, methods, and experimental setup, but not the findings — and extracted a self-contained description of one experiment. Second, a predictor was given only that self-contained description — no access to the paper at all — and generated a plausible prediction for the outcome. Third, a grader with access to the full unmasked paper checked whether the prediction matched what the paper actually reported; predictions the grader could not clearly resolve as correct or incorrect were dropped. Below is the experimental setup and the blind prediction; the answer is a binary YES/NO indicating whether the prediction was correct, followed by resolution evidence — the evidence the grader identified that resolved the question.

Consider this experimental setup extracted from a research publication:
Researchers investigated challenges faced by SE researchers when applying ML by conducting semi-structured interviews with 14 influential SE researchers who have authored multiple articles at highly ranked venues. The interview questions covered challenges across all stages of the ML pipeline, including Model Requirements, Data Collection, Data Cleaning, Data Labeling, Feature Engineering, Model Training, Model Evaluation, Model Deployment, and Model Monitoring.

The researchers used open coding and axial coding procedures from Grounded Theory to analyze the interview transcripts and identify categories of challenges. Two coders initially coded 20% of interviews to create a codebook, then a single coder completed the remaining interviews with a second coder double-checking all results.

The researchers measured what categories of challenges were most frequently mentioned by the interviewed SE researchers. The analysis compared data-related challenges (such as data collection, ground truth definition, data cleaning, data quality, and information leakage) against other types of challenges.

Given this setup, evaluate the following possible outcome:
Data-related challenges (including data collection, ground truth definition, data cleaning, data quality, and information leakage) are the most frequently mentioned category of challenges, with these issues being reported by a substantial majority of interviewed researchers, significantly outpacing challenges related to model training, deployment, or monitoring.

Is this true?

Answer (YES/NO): YES